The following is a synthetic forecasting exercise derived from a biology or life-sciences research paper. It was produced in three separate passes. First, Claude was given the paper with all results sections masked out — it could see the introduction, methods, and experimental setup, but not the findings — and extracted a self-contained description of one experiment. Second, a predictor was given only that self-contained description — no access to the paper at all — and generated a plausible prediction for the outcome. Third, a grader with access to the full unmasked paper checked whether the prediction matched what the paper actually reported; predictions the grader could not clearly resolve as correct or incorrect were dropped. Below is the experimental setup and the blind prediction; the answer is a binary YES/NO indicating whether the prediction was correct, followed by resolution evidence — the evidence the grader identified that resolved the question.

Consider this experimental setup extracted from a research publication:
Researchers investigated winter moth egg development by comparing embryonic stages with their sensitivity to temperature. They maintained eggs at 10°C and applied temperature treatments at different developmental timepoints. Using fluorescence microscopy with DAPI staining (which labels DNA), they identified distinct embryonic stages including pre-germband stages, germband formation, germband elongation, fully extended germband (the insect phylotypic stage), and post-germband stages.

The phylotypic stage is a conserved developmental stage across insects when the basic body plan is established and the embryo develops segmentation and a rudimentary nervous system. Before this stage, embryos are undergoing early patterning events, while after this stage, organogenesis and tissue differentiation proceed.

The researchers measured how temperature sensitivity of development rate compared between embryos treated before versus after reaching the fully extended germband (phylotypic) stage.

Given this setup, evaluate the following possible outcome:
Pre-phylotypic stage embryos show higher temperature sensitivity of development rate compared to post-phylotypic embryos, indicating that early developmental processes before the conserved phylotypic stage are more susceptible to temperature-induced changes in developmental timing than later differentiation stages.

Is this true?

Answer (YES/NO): NO